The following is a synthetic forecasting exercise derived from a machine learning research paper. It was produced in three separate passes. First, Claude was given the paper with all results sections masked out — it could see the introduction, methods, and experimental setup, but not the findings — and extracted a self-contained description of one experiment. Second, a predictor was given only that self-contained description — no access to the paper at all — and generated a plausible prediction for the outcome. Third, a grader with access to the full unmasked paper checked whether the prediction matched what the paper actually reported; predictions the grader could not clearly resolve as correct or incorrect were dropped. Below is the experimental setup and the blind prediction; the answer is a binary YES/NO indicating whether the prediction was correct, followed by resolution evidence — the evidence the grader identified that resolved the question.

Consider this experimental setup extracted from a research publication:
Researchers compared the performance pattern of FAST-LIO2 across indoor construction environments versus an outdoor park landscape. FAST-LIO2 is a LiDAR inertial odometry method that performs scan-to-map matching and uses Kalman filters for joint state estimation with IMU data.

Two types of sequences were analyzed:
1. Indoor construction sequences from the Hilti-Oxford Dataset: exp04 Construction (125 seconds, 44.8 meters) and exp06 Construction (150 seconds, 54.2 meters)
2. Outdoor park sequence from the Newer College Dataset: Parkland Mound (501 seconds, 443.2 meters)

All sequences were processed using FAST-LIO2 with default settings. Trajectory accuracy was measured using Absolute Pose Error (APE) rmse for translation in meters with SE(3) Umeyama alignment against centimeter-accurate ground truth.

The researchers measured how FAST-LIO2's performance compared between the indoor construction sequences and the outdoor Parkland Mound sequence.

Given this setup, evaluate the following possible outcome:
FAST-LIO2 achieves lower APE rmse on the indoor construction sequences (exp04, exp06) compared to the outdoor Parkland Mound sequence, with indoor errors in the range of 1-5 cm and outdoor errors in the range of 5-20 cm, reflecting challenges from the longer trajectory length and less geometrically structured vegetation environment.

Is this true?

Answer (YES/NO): NO